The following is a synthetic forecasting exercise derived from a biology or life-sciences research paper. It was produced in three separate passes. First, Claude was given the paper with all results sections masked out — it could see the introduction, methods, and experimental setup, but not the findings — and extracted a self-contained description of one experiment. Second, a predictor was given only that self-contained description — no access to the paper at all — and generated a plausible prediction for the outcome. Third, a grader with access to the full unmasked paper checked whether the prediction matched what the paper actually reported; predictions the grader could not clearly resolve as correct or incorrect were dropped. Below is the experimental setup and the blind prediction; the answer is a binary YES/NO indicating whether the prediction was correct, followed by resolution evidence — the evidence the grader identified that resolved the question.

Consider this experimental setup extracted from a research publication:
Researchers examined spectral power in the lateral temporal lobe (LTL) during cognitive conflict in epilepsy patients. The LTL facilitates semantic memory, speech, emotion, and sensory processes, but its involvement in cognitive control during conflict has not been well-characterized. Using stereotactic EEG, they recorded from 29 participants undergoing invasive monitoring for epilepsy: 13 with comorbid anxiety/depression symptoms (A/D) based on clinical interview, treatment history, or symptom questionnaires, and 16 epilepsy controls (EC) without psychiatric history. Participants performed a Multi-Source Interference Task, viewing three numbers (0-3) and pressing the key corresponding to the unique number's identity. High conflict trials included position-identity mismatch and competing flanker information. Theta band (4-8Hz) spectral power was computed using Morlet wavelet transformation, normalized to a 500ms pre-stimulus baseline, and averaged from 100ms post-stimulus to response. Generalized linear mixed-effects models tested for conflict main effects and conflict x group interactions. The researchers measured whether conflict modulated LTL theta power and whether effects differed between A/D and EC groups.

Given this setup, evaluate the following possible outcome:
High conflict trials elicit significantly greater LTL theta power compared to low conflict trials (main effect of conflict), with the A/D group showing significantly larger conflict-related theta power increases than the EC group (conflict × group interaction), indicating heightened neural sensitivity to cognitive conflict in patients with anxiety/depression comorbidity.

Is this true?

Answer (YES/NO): YES